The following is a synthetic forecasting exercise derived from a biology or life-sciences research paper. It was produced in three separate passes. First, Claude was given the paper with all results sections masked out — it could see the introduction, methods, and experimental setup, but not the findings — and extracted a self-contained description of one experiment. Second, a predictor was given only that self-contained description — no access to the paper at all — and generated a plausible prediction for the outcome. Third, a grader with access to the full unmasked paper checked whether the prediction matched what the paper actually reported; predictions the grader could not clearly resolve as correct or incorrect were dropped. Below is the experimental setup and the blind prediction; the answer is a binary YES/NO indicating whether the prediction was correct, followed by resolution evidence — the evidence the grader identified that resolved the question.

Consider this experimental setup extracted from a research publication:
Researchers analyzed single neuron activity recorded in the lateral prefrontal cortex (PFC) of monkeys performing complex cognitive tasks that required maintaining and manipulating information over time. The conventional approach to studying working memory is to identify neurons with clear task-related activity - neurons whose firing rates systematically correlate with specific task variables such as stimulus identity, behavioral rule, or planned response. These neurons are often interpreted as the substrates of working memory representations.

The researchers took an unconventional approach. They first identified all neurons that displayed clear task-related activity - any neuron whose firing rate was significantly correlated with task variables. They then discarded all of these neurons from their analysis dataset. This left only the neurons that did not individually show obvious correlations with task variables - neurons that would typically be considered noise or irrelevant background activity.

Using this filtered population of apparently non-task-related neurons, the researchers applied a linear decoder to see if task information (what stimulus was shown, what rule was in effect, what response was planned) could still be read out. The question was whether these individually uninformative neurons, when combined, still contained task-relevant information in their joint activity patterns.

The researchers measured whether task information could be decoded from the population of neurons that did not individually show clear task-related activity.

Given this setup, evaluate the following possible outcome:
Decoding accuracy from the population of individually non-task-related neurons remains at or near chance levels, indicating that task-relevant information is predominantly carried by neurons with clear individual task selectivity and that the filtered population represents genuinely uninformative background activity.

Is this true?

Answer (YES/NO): NO